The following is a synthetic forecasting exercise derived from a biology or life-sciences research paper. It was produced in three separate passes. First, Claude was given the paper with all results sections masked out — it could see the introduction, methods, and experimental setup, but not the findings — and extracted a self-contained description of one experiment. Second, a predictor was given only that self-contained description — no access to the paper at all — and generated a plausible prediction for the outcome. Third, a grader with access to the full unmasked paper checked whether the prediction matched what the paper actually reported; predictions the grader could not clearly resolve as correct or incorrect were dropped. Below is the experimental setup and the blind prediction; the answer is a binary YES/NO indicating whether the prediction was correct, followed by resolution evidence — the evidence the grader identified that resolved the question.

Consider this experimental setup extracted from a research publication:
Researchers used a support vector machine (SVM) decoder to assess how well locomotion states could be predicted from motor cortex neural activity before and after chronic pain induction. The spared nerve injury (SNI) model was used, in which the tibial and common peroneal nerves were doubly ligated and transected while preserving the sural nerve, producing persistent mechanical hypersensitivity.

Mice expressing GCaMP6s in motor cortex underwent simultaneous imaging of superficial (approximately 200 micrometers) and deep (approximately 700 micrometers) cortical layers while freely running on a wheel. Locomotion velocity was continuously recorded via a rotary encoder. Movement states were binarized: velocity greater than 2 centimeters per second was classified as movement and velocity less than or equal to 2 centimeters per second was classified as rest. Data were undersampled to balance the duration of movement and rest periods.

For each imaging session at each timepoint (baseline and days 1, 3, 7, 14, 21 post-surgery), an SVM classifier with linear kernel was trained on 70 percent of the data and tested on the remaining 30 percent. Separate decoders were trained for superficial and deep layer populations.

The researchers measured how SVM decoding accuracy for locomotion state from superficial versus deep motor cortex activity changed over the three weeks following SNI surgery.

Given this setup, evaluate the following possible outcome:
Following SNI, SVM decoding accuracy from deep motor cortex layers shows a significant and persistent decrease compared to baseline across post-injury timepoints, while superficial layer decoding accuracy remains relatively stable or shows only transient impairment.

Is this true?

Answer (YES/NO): NO